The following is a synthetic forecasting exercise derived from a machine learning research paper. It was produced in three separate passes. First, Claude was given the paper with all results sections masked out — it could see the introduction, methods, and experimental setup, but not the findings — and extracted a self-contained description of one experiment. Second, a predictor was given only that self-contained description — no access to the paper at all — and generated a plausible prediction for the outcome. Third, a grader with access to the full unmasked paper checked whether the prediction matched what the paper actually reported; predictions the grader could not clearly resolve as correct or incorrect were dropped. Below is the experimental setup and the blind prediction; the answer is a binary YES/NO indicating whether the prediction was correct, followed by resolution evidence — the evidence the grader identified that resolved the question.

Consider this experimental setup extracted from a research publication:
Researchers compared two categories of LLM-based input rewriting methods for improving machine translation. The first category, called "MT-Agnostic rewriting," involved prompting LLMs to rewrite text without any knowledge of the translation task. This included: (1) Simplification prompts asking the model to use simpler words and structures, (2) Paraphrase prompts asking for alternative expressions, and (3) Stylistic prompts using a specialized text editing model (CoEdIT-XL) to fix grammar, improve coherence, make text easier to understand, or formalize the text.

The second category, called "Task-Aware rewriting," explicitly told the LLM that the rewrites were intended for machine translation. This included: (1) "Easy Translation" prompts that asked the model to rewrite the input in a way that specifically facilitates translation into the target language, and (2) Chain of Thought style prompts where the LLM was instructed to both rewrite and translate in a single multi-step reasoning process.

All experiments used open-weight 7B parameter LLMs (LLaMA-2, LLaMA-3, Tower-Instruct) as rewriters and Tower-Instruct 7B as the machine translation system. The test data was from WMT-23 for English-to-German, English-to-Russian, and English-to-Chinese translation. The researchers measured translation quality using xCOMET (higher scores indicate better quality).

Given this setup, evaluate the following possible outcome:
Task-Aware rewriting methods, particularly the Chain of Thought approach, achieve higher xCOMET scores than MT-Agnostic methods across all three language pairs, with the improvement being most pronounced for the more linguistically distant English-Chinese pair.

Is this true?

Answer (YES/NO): NO